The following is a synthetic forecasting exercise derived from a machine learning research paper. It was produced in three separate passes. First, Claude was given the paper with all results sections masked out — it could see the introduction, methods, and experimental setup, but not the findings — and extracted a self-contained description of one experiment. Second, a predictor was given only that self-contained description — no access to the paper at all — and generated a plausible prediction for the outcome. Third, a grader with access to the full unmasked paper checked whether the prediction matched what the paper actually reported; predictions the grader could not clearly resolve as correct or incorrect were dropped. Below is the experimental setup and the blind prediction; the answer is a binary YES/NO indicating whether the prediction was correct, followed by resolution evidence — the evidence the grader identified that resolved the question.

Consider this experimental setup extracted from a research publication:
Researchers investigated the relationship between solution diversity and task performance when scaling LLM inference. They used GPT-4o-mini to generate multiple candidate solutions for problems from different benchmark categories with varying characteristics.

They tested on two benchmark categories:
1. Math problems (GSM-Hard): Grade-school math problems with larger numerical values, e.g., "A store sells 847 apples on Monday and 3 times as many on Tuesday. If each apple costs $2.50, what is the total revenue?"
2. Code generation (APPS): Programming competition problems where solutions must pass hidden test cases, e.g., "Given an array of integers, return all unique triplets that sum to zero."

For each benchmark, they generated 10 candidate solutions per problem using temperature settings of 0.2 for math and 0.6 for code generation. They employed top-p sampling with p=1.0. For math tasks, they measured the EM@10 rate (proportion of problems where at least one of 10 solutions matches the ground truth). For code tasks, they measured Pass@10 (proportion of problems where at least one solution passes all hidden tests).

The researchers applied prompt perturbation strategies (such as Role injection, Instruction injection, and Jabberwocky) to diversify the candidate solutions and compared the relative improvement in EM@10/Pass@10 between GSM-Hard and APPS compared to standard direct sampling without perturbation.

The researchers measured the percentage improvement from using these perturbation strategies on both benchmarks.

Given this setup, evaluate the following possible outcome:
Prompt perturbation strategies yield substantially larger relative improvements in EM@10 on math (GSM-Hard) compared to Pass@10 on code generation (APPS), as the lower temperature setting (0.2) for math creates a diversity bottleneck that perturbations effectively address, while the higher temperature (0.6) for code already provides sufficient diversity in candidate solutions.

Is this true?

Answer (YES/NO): NO